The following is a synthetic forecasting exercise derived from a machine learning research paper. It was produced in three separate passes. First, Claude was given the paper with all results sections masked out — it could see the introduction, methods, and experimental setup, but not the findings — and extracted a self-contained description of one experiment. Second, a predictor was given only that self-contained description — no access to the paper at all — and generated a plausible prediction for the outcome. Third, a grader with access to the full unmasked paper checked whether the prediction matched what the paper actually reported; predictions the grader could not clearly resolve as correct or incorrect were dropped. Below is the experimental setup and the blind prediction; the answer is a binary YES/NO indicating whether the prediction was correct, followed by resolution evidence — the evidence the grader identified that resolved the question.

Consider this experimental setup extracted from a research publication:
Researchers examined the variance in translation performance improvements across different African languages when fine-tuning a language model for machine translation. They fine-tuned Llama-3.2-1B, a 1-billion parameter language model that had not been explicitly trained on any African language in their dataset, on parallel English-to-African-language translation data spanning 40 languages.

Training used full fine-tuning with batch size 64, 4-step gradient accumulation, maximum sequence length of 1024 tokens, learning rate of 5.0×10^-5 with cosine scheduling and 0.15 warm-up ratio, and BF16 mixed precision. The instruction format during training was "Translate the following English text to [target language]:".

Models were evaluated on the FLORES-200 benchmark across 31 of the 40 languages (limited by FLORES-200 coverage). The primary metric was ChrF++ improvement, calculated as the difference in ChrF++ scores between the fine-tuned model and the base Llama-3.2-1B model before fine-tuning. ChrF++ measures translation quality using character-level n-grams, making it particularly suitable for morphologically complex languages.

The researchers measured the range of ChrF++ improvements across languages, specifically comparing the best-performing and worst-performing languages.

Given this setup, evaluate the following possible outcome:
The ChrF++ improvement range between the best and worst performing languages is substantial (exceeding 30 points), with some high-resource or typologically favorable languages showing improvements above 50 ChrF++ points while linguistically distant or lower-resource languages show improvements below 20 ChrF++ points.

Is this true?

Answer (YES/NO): YES